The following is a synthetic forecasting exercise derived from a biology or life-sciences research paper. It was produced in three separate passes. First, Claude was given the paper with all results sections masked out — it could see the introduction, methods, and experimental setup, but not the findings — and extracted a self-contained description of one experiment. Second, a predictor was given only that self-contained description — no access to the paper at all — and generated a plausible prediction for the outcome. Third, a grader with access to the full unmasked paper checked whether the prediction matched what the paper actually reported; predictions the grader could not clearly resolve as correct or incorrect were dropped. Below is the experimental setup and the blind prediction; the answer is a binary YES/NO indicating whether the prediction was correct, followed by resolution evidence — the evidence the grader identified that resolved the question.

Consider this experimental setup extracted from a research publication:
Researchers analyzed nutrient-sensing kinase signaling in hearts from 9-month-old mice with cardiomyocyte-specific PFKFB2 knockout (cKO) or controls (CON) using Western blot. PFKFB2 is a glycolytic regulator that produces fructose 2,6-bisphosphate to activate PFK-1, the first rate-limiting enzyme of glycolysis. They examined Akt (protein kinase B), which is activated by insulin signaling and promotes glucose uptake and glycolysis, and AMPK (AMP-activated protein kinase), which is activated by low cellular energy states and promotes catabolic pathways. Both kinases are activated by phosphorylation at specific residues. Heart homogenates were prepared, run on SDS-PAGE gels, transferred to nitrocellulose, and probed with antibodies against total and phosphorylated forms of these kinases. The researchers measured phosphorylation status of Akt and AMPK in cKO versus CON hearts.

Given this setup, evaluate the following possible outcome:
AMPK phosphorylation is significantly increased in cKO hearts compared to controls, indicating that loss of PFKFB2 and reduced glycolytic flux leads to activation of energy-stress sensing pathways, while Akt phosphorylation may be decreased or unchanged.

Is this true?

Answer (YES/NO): NO